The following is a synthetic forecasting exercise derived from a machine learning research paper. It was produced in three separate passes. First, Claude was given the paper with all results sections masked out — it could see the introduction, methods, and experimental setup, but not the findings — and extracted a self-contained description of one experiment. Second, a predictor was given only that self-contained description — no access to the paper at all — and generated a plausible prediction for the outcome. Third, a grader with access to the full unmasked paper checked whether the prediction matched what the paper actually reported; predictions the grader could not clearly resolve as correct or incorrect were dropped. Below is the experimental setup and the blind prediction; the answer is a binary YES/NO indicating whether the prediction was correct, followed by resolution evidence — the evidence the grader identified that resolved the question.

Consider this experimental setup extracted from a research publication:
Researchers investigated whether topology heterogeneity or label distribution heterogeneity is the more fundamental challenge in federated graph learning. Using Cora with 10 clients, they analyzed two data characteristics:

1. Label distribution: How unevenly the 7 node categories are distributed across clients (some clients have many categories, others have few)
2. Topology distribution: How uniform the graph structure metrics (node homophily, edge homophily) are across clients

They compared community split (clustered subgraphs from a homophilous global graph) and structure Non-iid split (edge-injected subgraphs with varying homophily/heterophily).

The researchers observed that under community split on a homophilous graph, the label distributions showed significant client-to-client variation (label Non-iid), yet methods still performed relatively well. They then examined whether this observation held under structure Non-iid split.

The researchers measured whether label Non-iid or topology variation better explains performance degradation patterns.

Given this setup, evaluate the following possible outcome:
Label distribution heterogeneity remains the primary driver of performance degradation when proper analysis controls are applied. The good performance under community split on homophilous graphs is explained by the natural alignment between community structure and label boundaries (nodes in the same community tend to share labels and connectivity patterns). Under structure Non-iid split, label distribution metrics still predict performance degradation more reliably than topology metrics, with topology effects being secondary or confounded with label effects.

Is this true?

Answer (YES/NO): NO